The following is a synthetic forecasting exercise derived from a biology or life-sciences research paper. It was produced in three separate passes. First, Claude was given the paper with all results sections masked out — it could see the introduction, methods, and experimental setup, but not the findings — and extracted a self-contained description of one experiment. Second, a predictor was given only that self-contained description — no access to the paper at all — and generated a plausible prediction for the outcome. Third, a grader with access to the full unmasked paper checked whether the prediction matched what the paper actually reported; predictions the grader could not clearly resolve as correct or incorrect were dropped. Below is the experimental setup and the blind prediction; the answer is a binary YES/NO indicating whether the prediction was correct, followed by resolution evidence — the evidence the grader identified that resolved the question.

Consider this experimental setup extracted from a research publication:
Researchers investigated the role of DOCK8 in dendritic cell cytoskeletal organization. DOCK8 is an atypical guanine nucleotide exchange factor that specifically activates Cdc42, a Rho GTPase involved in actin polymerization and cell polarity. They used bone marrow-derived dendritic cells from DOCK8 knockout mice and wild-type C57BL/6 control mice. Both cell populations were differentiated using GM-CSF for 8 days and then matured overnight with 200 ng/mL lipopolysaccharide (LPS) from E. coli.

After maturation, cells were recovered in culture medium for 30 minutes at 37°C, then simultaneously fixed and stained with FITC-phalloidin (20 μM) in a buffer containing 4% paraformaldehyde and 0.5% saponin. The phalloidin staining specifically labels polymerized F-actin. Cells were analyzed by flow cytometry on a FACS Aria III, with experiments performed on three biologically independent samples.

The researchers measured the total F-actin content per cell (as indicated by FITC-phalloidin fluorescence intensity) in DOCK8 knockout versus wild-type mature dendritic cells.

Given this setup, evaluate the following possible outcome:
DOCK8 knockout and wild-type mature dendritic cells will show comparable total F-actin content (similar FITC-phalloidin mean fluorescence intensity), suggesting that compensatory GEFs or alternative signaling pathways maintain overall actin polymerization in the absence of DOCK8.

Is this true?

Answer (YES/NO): YES